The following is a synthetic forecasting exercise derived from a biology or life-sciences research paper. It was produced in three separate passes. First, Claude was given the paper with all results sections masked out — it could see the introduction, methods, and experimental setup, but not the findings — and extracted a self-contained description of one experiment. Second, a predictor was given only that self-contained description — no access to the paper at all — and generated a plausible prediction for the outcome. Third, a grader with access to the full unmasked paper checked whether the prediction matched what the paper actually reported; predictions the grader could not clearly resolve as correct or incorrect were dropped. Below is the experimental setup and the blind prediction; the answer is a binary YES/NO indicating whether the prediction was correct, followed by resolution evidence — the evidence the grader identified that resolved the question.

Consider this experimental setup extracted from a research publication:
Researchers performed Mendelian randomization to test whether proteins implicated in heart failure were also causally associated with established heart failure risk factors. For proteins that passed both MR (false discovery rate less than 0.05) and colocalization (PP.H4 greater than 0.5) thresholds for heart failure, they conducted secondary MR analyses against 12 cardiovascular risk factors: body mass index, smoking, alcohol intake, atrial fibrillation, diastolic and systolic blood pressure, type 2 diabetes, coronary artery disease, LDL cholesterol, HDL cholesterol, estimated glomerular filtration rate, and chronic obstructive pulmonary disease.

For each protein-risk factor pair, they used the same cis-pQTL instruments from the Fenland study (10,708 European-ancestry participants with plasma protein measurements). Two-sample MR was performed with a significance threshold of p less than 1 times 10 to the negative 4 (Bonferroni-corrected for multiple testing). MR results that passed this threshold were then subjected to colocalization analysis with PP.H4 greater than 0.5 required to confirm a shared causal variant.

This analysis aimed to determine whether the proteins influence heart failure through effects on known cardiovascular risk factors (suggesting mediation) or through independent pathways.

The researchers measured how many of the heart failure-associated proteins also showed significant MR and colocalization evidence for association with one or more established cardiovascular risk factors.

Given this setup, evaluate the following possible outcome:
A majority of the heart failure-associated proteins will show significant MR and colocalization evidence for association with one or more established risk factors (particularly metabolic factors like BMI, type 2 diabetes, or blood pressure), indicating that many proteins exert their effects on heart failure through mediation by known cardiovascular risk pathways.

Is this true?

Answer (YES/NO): YES